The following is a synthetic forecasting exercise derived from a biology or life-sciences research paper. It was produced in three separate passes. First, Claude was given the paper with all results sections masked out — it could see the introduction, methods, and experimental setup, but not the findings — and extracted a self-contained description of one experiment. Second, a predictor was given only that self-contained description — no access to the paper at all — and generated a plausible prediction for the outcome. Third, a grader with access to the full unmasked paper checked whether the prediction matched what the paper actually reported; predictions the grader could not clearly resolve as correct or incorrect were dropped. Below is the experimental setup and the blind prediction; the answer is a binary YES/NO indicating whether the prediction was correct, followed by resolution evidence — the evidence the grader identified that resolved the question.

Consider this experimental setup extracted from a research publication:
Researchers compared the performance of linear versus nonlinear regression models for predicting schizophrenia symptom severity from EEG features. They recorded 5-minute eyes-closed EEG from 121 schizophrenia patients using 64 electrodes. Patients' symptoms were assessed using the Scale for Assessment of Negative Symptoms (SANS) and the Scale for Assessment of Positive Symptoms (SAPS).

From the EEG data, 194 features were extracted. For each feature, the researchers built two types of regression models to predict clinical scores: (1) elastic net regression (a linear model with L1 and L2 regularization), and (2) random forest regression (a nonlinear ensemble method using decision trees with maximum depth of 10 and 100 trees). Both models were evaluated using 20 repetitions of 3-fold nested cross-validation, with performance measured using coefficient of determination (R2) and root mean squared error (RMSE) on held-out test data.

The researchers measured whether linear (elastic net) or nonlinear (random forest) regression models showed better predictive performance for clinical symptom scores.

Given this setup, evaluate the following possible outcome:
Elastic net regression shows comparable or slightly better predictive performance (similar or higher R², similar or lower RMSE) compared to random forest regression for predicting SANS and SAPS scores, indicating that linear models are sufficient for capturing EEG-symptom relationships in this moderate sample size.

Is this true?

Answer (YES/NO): YES